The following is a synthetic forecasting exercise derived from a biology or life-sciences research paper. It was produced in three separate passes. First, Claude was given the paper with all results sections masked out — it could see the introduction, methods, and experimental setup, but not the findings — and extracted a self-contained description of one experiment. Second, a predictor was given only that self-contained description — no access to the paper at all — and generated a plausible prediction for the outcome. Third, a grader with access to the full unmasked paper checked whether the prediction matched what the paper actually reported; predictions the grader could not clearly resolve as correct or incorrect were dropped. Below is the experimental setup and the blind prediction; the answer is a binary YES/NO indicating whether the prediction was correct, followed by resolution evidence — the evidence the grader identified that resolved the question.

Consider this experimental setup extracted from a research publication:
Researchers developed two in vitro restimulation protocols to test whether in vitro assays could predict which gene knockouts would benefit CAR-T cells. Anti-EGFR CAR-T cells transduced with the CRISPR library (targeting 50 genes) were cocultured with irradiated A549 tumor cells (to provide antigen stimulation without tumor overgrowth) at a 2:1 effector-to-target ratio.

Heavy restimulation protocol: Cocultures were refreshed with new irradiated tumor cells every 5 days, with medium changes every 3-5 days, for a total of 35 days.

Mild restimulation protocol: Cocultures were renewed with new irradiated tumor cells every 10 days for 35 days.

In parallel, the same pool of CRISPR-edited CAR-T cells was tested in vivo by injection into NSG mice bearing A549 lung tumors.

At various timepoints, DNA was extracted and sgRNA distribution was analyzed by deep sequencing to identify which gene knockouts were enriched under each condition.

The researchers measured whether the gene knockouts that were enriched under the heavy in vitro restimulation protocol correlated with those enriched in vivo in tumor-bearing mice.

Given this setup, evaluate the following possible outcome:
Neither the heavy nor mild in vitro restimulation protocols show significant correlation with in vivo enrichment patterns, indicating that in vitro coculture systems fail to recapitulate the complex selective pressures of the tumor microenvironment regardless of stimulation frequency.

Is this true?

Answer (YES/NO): NO